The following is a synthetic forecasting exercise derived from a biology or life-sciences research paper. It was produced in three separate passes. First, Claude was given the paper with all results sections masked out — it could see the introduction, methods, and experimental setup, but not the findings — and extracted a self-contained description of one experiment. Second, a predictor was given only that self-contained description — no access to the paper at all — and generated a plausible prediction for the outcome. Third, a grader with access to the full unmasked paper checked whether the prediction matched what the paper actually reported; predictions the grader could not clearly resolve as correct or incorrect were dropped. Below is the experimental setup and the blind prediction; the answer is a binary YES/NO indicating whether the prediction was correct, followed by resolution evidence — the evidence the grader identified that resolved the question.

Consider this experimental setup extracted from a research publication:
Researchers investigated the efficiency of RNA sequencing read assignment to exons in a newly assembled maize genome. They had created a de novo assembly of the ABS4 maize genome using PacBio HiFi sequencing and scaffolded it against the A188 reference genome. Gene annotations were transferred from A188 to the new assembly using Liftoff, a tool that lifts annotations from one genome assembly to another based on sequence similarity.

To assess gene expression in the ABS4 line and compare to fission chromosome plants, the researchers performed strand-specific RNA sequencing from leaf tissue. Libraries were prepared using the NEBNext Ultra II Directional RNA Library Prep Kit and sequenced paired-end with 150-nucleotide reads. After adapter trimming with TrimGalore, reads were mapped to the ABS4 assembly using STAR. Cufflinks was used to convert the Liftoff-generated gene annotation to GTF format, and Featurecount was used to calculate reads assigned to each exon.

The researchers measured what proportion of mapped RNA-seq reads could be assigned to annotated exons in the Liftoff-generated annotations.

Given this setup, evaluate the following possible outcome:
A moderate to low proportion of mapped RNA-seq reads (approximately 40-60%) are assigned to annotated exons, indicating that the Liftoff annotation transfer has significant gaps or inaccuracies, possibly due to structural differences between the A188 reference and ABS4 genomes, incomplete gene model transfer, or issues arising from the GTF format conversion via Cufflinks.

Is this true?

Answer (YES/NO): NO